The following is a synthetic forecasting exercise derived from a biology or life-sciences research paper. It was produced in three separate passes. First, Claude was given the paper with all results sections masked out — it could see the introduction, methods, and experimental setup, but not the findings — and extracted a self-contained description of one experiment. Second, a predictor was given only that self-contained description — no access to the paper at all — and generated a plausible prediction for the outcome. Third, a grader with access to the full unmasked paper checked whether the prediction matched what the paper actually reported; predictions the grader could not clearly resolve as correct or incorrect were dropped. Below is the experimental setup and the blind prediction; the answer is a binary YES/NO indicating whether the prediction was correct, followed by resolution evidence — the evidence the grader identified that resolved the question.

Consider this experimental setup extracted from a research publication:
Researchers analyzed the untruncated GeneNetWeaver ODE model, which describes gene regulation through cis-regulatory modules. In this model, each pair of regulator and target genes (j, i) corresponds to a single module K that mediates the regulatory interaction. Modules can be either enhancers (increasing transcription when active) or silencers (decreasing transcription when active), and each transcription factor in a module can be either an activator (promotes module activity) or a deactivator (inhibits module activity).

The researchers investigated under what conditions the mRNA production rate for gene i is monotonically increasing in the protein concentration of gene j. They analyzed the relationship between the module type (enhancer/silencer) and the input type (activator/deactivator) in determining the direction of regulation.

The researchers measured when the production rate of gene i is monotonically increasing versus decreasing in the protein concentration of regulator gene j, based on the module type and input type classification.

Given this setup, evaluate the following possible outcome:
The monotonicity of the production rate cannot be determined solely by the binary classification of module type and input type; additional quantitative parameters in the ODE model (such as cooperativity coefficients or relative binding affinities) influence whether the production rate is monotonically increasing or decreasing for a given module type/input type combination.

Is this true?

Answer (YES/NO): NO